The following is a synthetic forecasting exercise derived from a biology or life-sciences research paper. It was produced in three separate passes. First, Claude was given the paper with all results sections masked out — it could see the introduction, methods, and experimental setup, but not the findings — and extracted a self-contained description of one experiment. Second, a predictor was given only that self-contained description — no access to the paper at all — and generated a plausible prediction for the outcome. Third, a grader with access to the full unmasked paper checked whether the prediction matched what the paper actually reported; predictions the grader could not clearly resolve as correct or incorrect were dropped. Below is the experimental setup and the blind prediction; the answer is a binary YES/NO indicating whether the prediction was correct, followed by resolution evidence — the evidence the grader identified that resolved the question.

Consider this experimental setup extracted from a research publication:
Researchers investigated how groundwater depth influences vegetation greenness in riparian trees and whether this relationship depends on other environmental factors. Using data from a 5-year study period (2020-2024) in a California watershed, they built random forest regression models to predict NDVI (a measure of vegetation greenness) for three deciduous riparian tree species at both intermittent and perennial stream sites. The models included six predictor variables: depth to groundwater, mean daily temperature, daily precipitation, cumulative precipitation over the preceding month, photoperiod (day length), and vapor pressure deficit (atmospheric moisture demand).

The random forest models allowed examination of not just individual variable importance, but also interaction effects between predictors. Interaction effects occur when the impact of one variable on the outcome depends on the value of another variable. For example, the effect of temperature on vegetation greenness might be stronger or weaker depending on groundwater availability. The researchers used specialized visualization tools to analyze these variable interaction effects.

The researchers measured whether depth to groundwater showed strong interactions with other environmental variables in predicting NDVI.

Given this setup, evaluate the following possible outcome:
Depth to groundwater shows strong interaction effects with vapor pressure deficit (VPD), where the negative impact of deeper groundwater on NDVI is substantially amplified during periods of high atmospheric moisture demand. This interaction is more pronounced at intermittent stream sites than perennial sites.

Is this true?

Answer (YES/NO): NO